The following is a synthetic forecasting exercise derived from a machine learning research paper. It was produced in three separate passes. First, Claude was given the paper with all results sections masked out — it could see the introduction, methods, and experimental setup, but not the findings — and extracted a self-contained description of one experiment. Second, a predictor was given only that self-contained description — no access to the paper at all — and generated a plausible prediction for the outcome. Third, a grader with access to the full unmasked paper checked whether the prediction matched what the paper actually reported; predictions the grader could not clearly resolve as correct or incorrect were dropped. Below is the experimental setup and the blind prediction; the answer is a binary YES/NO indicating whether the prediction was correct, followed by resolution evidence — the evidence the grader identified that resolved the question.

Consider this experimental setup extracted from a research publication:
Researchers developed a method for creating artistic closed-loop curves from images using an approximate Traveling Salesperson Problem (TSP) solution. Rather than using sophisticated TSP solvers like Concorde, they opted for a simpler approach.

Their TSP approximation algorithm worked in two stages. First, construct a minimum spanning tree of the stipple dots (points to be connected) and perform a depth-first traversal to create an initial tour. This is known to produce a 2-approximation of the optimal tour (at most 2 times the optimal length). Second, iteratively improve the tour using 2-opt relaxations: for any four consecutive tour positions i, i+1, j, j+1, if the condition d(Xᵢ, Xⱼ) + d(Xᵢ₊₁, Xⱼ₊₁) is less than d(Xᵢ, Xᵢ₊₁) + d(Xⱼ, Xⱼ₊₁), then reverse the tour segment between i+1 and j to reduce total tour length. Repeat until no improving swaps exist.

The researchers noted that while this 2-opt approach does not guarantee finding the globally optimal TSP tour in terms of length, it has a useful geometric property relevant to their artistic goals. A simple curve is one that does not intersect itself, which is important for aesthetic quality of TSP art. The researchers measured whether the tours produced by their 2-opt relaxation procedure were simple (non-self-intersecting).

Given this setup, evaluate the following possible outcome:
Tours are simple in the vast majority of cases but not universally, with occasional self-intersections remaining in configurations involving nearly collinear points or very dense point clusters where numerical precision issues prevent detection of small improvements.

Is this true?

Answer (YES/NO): NO